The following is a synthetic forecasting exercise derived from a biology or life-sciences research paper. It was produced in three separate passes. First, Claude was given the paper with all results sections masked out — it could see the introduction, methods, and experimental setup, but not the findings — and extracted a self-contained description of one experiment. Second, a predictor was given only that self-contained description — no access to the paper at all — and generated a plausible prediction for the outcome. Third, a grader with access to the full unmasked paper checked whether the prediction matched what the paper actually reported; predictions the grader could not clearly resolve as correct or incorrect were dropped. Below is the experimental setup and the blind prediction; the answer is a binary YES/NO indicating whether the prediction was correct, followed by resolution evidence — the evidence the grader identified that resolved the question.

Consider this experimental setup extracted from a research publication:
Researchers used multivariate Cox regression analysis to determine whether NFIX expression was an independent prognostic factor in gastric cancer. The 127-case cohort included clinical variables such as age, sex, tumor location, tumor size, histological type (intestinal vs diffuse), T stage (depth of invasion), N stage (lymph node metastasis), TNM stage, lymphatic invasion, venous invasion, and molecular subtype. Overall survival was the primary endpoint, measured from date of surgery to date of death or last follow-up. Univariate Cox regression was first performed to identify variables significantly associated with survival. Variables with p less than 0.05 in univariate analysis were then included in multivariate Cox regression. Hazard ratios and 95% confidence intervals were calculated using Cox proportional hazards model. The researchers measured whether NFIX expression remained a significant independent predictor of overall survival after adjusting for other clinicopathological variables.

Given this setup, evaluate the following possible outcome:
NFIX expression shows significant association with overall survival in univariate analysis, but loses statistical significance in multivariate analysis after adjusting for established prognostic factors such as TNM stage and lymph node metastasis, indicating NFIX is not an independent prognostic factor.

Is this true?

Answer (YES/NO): YES